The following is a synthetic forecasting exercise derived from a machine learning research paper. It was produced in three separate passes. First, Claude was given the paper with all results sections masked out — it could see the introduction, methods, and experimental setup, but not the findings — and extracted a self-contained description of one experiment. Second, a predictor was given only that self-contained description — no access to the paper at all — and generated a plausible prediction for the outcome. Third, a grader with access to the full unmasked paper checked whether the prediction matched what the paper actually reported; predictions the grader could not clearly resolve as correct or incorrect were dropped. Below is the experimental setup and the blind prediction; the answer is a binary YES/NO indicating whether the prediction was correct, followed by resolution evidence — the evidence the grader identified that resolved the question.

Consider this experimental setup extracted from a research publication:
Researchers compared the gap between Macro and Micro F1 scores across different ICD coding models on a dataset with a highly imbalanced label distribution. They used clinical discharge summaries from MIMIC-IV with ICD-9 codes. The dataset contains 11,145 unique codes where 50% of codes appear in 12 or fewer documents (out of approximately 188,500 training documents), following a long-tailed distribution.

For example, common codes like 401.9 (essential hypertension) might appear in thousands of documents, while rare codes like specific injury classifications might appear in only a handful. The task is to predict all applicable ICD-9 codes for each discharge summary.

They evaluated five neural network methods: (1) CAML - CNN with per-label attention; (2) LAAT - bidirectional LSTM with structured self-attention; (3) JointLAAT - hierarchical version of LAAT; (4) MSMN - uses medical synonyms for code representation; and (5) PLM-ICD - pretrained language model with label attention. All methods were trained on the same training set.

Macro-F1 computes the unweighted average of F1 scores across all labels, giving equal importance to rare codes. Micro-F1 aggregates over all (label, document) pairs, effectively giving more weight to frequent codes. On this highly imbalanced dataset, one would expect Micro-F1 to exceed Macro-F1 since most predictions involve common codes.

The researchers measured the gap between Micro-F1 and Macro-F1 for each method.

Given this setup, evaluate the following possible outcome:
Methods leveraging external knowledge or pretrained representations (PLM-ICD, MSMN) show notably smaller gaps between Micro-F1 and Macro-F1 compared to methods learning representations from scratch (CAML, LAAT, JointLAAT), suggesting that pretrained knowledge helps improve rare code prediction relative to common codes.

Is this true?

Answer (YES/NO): NO